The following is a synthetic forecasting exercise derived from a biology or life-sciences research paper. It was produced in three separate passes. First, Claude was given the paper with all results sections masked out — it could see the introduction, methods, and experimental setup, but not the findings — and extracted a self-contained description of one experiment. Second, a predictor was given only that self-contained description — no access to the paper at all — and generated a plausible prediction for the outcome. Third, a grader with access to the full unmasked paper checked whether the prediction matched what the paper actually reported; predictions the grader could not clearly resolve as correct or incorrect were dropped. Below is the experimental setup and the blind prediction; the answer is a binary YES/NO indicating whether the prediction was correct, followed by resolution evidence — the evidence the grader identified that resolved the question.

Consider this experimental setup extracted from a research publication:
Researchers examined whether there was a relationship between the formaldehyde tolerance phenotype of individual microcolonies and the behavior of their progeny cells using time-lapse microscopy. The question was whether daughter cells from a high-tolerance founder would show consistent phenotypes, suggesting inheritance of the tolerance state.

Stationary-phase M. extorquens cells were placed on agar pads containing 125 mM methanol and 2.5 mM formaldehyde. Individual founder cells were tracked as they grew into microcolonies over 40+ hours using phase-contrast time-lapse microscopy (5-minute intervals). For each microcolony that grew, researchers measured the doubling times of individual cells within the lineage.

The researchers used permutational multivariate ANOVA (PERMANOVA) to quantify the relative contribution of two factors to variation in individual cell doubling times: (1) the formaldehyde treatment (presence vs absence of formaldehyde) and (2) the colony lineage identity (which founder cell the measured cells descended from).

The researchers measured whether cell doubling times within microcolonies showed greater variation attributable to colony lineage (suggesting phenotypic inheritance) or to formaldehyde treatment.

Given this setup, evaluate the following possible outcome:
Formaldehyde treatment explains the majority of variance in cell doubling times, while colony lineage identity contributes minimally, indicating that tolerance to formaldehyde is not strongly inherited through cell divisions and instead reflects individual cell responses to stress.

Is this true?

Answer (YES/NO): NO